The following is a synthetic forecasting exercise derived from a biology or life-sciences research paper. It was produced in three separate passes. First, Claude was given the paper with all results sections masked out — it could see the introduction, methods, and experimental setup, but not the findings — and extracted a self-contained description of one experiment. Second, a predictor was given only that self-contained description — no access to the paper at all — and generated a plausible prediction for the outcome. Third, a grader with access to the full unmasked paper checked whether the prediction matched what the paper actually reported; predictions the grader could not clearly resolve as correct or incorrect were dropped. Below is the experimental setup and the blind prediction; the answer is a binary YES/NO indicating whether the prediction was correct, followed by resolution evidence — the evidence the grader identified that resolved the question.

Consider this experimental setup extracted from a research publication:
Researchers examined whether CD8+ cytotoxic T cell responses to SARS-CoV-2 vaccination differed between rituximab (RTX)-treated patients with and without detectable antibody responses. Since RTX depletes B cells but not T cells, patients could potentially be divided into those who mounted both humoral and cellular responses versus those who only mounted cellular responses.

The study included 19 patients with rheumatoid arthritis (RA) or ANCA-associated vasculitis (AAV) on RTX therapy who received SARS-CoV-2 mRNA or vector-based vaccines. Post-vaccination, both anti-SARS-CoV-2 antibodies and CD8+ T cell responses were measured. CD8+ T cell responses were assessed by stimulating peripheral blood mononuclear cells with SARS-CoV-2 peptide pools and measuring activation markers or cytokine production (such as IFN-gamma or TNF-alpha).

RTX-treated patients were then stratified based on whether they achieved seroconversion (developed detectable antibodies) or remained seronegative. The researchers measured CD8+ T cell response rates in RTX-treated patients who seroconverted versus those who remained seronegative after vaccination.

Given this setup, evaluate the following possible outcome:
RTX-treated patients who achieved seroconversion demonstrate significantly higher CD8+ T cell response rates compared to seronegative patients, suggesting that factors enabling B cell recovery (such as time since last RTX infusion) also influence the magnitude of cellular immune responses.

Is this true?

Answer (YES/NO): NO